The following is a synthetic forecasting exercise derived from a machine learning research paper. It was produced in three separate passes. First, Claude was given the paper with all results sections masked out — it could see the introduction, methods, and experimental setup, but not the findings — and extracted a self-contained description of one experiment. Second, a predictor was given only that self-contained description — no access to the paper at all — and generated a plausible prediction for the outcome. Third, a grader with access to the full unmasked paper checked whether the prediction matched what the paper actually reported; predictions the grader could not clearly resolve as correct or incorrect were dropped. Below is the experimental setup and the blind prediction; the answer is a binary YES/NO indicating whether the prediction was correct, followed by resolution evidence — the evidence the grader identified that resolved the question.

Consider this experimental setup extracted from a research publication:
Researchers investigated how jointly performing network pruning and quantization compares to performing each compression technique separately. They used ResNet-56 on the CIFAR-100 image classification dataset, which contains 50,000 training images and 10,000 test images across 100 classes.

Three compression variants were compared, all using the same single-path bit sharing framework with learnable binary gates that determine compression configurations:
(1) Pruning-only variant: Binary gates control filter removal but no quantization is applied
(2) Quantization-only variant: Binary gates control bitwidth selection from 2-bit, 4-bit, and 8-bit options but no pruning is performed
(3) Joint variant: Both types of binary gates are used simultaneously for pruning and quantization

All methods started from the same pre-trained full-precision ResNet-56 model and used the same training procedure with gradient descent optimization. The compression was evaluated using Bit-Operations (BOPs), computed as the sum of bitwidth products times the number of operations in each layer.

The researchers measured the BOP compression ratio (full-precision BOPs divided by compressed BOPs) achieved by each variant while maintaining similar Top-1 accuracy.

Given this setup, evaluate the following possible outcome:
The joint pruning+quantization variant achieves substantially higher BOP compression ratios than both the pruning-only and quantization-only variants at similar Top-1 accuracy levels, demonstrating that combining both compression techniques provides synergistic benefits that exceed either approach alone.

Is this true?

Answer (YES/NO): NO